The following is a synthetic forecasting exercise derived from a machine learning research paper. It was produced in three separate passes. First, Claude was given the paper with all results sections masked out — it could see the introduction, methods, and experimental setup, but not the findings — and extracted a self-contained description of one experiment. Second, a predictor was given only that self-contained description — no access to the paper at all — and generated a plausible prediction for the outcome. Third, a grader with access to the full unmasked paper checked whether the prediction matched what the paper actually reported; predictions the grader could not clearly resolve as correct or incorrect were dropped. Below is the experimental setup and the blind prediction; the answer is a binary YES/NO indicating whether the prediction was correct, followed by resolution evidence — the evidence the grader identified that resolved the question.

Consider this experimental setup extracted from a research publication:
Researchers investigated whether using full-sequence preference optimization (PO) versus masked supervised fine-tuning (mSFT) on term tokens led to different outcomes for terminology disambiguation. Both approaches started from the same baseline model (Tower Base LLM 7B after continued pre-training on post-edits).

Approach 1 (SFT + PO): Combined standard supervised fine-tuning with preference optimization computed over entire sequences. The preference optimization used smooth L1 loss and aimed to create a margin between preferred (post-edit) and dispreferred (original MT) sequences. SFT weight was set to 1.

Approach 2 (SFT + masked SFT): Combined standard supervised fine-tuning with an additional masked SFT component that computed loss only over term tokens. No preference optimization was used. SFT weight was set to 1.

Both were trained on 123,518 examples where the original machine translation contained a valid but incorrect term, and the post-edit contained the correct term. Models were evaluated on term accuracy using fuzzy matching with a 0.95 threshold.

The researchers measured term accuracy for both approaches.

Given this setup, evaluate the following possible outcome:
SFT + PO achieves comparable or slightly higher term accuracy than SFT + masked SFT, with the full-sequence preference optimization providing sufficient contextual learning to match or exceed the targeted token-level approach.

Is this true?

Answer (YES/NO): NO